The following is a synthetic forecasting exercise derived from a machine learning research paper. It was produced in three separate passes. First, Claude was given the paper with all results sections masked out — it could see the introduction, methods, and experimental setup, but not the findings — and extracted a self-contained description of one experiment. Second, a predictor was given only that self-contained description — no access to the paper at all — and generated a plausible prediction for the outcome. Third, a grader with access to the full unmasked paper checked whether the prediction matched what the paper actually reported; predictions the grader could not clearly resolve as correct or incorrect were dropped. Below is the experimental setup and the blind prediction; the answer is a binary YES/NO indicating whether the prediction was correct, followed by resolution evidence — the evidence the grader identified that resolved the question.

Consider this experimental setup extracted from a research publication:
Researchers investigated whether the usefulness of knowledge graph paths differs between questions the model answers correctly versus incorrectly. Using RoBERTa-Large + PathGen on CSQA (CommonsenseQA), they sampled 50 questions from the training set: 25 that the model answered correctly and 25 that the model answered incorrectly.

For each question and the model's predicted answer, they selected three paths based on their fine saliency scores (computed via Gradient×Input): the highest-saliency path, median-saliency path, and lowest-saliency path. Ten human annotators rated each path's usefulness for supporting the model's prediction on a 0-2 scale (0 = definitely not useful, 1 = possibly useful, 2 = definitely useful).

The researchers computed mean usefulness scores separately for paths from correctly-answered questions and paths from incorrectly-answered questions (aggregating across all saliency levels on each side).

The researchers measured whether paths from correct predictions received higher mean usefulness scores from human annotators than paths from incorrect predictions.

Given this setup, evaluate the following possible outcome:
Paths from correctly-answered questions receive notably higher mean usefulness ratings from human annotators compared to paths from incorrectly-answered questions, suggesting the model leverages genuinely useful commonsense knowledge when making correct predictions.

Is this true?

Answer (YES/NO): YES